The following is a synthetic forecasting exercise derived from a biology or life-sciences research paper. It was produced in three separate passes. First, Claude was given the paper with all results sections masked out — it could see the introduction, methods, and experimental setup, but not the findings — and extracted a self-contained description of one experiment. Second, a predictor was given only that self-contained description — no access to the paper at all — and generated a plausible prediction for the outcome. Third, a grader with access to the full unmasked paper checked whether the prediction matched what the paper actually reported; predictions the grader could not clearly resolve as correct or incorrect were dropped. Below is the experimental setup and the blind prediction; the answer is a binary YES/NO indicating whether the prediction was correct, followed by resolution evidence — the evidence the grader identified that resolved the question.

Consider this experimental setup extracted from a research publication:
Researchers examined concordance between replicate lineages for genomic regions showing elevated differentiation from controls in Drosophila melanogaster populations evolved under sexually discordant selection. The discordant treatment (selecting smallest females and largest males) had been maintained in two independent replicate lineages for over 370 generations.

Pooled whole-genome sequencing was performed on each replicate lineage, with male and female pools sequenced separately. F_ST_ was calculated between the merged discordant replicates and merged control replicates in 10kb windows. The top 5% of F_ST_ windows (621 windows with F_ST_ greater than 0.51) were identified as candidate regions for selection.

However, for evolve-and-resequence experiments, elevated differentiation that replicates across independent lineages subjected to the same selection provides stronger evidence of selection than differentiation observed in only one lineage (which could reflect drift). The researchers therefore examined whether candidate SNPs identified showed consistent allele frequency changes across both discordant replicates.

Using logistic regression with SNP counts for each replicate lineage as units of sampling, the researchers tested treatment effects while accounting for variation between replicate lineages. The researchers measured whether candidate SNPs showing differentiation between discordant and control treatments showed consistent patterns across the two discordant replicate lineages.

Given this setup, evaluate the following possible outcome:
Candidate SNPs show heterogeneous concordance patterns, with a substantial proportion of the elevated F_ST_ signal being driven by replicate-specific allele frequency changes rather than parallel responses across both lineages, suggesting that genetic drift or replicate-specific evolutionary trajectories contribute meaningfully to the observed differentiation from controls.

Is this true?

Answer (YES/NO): YES